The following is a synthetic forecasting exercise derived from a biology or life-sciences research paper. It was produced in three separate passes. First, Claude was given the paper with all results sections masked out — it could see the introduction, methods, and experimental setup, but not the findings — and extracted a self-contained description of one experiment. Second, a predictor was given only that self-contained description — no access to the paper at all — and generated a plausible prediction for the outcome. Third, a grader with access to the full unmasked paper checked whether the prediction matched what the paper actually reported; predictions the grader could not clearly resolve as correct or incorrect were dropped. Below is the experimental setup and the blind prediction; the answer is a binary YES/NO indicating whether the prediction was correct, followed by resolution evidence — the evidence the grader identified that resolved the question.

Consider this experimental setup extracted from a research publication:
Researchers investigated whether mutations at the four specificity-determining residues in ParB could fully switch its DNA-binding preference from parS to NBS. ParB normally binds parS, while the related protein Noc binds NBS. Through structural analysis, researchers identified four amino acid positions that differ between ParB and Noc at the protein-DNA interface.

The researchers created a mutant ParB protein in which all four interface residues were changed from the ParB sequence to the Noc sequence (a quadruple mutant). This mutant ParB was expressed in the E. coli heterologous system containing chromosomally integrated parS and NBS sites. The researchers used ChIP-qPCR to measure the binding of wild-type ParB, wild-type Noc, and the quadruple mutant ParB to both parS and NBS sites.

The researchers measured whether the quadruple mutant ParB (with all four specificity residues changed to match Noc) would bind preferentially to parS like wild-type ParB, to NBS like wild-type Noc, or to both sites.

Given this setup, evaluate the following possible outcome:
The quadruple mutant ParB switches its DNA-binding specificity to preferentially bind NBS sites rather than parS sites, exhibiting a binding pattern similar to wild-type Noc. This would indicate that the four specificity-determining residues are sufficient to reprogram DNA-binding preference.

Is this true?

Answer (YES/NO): YES